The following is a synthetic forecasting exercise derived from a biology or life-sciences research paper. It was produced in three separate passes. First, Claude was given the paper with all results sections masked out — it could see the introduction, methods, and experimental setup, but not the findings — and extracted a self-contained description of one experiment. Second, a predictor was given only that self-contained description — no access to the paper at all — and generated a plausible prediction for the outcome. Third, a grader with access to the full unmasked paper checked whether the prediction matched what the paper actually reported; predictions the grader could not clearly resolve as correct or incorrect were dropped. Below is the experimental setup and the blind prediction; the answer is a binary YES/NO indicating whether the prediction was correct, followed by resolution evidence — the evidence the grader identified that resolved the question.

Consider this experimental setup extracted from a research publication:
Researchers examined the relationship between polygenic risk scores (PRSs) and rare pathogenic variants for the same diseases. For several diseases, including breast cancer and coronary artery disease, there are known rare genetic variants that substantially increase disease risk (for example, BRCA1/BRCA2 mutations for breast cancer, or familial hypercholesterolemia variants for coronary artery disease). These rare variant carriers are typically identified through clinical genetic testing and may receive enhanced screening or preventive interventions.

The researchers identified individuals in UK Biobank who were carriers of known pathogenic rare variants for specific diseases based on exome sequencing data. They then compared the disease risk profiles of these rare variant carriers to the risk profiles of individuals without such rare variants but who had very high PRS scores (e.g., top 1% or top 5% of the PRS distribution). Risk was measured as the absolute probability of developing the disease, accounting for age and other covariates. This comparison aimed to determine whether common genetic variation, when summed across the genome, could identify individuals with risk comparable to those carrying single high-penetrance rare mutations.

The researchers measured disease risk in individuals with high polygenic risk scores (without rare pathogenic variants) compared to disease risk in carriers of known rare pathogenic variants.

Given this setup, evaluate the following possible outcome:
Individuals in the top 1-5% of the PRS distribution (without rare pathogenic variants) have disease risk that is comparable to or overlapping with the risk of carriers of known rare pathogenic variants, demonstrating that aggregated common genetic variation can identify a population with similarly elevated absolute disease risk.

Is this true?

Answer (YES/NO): YES